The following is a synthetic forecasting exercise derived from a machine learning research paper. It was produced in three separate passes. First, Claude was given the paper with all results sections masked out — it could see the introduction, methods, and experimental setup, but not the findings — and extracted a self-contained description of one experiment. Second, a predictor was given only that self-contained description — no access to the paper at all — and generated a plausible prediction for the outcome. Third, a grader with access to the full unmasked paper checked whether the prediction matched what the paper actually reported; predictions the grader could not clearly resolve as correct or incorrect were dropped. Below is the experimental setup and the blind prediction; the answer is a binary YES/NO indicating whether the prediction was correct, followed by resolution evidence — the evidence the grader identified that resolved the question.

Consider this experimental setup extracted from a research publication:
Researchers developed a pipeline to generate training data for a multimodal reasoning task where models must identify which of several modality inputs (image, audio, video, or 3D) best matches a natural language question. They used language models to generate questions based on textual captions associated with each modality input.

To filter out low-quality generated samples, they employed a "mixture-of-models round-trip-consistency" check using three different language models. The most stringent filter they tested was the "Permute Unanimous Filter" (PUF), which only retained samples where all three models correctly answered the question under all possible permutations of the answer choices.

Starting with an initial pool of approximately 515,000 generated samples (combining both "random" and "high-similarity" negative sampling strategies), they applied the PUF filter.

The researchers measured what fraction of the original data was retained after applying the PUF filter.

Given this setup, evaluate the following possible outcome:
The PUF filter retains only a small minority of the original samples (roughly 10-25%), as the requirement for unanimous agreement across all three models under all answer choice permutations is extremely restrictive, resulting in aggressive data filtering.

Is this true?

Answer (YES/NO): NO